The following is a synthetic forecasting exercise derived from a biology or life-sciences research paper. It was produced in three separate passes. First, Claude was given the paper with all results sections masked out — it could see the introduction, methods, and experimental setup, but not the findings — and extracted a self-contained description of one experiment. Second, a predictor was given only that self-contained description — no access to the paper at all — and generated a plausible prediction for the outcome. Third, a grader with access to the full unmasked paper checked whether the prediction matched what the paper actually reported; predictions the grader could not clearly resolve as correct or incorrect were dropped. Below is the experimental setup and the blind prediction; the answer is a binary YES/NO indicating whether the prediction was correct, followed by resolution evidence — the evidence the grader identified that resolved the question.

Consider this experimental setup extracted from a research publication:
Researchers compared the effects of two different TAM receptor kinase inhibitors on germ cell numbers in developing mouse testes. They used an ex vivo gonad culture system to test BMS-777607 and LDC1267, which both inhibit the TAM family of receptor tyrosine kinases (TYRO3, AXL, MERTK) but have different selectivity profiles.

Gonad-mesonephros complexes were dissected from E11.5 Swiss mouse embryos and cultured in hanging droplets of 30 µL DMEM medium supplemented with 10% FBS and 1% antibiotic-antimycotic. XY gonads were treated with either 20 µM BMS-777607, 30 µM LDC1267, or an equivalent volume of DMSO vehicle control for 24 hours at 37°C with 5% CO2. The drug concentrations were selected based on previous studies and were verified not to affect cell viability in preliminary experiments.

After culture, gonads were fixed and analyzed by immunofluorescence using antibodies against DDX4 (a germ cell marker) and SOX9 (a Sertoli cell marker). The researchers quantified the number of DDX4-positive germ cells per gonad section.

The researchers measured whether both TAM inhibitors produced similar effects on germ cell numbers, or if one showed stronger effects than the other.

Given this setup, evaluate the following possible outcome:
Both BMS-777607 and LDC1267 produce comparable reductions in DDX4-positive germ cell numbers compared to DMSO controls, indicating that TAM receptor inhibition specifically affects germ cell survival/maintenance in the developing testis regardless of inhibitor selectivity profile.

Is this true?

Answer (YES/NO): NO